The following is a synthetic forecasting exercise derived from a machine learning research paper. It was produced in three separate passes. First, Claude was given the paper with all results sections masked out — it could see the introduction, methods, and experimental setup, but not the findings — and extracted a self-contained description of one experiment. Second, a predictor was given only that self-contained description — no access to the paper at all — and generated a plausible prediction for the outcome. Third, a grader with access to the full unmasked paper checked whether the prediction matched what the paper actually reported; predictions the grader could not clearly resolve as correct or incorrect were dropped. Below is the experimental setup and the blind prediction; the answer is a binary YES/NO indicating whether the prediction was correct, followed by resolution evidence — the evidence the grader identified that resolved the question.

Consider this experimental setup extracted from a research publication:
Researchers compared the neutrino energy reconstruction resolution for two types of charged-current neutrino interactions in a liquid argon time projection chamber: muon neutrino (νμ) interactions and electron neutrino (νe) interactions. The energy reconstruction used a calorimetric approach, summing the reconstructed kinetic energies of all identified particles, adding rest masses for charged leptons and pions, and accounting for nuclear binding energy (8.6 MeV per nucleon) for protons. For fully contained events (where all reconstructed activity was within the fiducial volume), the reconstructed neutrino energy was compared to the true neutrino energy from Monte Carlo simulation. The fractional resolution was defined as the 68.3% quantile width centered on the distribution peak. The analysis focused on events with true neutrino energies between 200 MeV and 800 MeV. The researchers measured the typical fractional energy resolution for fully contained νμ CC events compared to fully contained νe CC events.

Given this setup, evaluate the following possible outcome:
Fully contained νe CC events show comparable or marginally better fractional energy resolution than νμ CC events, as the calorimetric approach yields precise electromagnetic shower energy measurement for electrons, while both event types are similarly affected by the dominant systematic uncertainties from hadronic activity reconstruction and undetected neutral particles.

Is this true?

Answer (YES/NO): YES